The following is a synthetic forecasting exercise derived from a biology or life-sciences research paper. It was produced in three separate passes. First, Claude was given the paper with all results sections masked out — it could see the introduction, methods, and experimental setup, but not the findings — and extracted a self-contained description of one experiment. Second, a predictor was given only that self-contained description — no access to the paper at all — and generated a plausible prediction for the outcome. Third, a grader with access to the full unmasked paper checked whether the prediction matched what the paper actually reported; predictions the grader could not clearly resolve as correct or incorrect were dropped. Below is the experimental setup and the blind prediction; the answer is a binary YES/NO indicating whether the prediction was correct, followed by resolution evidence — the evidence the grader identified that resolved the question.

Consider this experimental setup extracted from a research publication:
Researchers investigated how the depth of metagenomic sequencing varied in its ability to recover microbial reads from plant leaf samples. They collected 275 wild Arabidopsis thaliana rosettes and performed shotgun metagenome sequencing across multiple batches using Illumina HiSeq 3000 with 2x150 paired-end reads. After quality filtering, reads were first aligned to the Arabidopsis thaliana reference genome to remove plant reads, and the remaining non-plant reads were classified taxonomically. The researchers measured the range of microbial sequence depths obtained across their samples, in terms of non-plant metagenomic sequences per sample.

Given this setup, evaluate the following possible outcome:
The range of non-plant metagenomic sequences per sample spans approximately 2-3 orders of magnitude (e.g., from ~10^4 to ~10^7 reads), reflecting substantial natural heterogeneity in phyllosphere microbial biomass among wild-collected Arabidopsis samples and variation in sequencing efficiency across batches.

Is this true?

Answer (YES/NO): NO